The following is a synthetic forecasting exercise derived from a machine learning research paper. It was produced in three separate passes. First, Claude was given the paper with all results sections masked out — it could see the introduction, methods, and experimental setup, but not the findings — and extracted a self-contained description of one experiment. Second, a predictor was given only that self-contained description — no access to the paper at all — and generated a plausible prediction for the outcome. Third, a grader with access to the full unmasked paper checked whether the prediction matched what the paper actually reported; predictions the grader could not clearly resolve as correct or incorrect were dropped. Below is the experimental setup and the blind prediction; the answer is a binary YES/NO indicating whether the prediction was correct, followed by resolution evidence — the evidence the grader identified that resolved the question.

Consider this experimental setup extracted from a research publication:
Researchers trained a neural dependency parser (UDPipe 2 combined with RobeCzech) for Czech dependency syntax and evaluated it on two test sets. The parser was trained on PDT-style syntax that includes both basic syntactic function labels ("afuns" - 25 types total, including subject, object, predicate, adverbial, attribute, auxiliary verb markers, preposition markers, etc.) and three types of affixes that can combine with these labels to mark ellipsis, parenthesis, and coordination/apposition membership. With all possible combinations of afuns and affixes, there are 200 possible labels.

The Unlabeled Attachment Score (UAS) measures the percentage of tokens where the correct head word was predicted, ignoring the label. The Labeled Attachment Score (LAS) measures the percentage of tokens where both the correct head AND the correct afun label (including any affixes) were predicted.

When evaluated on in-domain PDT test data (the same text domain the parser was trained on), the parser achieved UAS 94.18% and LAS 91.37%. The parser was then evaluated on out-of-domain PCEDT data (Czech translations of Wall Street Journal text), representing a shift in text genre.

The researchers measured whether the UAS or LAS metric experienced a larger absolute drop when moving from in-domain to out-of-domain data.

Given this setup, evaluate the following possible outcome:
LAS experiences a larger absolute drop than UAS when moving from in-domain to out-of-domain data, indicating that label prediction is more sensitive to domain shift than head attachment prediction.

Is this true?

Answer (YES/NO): NO